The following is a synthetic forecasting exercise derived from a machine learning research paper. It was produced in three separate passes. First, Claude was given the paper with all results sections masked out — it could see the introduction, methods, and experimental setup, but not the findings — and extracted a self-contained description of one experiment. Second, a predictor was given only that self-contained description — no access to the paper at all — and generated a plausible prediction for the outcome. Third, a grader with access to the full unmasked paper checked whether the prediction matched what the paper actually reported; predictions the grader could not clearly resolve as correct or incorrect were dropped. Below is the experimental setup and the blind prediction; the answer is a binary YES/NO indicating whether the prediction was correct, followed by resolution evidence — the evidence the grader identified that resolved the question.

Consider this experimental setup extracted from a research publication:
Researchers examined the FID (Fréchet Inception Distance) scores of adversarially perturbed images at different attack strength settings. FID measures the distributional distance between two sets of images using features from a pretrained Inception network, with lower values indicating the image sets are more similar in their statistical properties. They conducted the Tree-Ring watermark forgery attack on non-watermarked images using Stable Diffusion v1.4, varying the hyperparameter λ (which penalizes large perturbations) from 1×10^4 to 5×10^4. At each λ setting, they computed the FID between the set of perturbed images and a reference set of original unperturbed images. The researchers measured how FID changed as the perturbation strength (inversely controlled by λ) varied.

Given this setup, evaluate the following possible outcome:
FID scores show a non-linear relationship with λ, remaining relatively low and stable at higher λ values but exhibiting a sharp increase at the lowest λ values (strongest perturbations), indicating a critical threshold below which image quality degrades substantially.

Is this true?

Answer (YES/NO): NO